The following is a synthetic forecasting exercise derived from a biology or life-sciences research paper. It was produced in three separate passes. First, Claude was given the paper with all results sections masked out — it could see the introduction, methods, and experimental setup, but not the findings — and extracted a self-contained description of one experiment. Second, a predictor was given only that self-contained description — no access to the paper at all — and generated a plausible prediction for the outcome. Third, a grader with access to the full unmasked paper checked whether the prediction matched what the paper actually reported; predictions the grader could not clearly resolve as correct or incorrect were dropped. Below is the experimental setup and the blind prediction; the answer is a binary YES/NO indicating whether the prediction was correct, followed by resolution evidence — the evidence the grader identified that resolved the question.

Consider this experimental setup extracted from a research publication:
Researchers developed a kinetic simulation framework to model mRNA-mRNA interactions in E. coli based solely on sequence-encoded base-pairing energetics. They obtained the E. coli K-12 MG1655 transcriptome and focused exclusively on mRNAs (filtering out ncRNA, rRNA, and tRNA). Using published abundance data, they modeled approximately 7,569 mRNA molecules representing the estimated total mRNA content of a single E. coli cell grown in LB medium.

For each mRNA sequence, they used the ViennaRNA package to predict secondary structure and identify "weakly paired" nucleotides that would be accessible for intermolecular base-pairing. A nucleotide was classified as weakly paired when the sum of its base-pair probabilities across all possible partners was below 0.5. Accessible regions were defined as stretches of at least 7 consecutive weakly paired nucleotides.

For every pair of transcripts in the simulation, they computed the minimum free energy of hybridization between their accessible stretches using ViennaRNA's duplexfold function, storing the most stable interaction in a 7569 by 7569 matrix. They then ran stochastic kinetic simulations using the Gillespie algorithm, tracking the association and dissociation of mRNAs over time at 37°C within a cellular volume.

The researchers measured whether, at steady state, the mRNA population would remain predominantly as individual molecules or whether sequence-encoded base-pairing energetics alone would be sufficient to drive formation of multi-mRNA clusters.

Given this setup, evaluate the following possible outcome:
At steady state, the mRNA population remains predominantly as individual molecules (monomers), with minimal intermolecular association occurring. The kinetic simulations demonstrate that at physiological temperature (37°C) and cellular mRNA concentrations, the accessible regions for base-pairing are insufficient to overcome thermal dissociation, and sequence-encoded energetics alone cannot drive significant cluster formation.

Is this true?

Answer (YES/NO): NO